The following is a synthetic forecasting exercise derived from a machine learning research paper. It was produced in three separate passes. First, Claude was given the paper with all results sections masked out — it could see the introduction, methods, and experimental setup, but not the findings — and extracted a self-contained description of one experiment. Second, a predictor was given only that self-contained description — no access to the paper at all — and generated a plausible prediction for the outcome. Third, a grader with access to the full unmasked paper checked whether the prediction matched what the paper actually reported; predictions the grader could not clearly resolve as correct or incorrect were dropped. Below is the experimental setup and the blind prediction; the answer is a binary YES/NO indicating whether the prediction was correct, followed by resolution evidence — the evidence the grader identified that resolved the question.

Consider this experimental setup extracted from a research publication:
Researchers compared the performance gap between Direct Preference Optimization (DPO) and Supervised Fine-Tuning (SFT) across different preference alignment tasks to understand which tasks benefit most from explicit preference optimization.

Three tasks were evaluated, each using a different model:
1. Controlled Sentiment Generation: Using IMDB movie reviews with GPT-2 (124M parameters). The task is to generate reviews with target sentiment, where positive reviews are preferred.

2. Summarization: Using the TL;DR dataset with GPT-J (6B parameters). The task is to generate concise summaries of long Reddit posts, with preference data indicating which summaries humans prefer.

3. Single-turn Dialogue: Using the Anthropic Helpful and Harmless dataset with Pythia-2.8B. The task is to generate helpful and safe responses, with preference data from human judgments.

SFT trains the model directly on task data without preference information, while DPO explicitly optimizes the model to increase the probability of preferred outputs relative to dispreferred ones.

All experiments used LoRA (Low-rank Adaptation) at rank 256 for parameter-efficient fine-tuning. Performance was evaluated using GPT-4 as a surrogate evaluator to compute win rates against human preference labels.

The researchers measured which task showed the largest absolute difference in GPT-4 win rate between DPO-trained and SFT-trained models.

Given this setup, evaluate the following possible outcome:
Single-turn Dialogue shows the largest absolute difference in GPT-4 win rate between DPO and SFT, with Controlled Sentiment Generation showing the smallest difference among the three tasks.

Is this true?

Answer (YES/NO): NO